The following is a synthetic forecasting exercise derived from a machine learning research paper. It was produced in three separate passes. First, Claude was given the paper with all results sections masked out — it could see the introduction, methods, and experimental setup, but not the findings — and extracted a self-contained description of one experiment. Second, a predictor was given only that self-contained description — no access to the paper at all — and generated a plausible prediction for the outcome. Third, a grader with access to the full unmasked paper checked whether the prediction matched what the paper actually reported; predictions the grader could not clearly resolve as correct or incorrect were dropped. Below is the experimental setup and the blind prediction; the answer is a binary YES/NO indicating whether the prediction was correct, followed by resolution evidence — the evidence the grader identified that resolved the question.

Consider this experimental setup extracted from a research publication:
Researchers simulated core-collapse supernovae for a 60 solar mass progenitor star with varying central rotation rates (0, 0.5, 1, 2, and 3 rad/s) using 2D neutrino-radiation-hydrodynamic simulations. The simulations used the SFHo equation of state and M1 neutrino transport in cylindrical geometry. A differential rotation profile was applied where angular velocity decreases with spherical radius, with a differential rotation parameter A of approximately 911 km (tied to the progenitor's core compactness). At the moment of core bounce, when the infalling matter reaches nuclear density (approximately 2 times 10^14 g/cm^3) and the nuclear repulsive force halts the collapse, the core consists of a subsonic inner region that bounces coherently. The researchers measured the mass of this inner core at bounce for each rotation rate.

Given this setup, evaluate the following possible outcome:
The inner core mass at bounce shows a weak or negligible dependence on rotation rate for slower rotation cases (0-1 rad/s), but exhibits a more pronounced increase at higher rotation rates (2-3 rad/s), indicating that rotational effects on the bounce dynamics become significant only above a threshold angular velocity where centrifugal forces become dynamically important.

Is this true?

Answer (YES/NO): NO